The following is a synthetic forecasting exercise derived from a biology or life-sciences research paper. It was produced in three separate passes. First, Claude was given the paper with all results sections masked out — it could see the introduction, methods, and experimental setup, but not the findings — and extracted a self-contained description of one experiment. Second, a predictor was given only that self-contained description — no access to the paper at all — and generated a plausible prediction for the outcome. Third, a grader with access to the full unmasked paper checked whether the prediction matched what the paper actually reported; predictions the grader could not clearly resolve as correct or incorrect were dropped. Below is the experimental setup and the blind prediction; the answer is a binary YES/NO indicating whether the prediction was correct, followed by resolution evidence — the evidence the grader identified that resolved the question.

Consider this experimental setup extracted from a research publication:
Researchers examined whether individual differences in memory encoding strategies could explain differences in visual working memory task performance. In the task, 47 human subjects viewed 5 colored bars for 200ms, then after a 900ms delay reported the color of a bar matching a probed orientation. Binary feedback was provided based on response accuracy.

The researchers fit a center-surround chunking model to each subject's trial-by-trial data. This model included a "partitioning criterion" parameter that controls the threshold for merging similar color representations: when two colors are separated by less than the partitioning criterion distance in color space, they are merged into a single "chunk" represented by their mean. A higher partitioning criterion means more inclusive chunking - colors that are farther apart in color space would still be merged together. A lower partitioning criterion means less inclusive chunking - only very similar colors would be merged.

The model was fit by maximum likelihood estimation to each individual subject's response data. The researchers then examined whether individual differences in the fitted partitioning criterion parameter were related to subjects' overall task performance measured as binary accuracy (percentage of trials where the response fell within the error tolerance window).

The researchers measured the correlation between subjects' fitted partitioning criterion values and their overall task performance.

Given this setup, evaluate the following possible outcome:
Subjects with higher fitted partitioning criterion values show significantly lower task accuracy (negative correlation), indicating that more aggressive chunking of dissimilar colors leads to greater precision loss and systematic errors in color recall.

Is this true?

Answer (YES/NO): NO